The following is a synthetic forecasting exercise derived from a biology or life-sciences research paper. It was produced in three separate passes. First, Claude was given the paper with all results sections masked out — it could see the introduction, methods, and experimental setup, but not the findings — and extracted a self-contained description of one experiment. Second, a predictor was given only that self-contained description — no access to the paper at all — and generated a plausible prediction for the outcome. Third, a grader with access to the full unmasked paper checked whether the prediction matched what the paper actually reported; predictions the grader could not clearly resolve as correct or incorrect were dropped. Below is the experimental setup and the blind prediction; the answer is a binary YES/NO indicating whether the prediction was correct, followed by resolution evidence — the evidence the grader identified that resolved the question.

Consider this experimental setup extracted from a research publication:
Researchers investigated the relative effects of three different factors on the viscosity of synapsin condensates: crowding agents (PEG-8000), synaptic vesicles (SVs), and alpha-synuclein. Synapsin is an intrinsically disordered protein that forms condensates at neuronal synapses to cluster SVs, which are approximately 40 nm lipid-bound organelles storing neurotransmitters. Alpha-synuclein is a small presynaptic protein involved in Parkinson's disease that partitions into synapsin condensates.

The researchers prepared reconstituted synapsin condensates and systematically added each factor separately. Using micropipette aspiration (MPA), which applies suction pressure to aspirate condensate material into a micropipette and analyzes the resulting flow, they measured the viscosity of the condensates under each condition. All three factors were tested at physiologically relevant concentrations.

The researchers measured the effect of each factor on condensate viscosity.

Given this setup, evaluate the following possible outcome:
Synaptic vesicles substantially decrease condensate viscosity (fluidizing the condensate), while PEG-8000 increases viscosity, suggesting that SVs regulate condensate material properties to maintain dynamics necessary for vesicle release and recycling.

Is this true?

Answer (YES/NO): NO